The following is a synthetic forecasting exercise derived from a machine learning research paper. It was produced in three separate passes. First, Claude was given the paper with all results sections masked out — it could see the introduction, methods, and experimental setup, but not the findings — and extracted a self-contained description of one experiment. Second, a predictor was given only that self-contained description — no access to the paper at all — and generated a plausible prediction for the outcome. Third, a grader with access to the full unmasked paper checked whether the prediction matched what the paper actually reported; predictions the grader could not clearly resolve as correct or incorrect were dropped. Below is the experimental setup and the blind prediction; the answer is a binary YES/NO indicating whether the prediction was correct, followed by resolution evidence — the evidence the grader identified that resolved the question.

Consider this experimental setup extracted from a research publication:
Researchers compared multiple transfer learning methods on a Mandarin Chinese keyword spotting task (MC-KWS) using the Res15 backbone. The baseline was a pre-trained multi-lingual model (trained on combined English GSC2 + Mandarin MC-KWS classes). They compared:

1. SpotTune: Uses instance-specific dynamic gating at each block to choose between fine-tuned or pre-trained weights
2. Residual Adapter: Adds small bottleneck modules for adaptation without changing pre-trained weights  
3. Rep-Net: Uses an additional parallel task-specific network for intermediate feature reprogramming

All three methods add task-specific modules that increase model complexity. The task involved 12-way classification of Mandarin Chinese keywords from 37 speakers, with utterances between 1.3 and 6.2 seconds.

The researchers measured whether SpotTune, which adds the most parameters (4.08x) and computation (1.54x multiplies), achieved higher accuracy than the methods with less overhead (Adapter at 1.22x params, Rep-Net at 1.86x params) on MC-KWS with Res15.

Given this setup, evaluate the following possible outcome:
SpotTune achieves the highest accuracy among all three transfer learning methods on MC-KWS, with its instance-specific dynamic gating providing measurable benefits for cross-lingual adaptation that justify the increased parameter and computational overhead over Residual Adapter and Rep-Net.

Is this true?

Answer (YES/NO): NO